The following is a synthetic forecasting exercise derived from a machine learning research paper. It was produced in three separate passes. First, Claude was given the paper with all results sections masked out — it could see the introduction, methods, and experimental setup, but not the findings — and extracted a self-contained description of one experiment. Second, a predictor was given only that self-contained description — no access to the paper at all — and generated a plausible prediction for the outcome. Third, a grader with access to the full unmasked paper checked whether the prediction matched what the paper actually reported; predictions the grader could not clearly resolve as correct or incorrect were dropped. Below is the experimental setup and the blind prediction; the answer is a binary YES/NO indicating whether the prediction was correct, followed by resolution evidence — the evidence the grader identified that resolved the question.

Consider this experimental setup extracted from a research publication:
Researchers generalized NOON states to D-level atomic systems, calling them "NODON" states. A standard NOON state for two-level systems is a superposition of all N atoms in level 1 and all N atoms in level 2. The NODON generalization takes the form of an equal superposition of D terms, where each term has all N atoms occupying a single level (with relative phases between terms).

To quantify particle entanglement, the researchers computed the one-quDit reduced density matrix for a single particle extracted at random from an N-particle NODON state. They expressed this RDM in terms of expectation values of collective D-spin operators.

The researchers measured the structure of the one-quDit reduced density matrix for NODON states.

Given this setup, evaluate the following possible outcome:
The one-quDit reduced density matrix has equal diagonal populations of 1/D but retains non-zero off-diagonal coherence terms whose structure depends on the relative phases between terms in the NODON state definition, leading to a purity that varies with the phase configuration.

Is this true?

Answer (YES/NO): NO